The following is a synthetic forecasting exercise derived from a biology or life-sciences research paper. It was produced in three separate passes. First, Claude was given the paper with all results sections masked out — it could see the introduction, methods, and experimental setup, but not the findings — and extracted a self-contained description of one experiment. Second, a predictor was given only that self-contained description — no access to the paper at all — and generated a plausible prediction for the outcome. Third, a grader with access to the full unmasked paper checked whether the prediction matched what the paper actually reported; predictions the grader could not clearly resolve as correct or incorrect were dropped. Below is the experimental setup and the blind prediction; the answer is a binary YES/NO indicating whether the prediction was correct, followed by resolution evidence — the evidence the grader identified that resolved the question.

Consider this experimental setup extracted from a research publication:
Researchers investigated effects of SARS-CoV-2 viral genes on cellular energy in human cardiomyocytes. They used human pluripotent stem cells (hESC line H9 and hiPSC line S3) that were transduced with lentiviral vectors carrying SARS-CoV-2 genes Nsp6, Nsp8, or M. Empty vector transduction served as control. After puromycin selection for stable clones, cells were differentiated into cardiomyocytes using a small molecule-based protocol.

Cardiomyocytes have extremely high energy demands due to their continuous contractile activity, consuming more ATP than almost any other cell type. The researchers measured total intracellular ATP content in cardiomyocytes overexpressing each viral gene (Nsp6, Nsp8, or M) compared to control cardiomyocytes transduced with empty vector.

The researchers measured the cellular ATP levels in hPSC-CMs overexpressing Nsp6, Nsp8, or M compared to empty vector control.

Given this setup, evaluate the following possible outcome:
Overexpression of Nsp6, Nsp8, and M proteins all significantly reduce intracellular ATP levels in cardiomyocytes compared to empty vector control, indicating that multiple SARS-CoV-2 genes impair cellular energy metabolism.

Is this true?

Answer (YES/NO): YES